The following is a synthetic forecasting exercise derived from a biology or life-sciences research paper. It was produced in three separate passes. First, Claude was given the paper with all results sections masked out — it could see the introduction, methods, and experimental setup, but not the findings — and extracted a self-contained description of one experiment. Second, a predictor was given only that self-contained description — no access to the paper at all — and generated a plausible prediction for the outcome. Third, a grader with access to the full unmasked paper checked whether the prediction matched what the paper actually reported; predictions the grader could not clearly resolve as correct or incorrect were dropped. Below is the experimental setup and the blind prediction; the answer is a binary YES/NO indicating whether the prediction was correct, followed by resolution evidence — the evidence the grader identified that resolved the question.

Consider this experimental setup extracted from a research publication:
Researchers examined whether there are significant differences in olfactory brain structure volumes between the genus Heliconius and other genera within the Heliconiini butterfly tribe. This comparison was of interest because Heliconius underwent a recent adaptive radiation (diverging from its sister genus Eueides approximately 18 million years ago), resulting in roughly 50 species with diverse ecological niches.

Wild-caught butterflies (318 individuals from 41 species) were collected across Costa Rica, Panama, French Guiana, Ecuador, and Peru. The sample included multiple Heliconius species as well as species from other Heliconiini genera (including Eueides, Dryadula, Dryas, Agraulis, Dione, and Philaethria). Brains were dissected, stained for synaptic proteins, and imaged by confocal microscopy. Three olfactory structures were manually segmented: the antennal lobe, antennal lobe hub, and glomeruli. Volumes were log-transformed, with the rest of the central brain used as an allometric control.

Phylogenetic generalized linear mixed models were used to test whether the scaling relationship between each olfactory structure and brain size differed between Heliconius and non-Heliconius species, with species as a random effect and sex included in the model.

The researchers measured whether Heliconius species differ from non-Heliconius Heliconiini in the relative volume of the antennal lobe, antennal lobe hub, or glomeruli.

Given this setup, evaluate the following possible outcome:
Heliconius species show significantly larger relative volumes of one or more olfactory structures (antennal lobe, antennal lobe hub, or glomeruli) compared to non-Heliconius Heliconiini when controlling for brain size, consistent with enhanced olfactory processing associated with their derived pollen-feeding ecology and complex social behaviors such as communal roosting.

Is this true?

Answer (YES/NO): NO